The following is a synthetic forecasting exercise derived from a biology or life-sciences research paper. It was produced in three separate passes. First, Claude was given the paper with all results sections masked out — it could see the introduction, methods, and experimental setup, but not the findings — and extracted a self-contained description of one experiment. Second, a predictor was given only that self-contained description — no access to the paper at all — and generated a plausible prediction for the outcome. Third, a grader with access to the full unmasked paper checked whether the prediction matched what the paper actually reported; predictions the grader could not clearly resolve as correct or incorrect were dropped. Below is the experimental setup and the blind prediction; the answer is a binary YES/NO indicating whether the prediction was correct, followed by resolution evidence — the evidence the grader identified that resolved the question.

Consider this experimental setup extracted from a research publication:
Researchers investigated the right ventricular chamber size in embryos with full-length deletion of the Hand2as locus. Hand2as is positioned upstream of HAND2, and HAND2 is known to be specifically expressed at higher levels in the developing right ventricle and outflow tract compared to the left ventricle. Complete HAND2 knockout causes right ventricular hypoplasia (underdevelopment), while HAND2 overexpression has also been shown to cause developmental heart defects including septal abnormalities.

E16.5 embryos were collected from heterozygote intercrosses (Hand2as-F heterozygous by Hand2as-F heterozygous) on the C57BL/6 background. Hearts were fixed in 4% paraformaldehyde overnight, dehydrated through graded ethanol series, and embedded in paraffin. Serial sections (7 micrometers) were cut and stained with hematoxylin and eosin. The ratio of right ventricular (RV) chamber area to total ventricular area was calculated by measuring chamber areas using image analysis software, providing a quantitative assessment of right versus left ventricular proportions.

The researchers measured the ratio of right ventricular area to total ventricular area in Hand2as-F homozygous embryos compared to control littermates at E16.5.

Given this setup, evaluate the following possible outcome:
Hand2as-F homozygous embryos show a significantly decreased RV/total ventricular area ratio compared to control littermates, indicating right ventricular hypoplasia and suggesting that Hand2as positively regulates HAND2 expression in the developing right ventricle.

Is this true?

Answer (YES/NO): NO